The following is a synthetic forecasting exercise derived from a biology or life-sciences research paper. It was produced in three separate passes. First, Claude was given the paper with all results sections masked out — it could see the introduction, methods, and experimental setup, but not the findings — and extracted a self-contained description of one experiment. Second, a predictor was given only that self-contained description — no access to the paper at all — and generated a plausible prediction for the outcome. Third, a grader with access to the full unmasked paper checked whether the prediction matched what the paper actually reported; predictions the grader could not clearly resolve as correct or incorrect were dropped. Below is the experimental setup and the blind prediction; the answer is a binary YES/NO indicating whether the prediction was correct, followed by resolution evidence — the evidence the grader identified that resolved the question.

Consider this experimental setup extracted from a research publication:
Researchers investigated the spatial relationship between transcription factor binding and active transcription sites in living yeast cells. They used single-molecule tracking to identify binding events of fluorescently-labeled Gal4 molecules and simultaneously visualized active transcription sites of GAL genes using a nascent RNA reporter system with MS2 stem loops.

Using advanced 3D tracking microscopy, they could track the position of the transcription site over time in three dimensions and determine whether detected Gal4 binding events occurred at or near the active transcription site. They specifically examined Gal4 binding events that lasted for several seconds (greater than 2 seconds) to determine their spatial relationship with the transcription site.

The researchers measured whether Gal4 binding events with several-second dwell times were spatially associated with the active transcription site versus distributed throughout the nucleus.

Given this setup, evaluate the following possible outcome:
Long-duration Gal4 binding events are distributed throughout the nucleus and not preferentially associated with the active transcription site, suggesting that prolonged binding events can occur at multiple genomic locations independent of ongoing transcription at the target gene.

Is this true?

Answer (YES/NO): NO